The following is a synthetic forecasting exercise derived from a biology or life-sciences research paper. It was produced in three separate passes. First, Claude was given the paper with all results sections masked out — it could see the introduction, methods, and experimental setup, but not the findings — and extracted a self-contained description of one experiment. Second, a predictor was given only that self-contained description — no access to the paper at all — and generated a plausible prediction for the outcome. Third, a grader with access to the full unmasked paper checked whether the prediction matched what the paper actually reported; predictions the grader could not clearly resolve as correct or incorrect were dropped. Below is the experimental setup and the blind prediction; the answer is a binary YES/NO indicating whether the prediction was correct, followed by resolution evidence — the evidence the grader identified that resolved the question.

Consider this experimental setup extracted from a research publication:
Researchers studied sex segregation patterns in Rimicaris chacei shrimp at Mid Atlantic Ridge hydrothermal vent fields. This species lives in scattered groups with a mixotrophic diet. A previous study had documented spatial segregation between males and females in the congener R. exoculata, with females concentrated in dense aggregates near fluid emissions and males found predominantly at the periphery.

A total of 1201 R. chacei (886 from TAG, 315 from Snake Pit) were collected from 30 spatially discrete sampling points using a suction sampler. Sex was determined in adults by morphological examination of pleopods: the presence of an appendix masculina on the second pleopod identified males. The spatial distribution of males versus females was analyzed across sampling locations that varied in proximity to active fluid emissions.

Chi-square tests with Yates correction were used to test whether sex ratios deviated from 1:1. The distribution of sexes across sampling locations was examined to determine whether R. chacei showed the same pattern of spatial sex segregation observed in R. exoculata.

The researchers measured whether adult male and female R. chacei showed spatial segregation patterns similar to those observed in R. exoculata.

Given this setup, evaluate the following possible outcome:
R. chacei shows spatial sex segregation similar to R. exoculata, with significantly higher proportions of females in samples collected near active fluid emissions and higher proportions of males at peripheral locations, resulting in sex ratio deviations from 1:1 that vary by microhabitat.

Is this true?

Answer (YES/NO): NO